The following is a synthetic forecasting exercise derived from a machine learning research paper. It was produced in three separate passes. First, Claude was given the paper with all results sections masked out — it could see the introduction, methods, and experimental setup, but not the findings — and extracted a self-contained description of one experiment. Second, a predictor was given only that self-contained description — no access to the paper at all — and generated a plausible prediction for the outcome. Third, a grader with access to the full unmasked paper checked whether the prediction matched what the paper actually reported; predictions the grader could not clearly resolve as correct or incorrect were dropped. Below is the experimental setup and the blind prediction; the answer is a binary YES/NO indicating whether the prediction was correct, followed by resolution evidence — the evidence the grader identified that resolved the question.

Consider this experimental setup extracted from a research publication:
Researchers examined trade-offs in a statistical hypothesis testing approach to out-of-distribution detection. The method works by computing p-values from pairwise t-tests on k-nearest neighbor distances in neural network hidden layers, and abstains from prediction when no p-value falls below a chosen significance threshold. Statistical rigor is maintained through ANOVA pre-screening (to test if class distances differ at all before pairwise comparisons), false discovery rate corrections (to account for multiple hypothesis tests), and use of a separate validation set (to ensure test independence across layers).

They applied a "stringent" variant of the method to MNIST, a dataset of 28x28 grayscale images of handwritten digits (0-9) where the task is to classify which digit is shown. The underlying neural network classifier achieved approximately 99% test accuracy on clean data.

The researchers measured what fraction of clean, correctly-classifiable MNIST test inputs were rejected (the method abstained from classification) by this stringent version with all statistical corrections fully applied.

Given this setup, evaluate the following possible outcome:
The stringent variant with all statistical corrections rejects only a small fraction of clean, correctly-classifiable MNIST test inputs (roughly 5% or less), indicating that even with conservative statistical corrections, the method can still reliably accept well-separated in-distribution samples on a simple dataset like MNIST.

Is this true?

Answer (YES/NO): NO